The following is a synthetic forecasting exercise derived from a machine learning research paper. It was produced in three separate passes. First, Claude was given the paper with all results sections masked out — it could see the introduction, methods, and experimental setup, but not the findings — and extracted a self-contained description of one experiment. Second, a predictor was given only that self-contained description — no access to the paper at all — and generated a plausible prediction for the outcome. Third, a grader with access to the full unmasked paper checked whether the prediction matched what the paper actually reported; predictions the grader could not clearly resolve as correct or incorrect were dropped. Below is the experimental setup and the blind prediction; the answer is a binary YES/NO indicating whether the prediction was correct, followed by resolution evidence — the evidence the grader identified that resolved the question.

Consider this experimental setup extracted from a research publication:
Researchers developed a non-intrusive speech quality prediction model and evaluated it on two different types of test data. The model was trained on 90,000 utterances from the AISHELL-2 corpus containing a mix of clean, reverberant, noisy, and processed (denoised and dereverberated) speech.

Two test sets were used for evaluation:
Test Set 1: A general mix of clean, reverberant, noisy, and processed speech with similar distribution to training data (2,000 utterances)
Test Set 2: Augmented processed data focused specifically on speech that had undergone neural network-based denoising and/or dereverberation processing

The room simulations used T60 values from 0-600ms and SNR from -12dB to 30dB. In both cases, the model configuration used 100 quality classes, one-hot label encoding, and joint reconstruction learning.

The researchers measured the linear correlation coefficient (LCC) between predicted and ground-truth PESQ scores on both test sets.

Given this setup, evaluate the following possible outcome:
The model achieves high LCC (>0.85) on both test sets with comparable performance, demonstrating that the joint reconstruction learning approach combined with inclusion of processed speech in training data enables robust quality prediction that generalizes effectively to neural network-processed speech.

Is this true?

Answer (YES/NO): YES